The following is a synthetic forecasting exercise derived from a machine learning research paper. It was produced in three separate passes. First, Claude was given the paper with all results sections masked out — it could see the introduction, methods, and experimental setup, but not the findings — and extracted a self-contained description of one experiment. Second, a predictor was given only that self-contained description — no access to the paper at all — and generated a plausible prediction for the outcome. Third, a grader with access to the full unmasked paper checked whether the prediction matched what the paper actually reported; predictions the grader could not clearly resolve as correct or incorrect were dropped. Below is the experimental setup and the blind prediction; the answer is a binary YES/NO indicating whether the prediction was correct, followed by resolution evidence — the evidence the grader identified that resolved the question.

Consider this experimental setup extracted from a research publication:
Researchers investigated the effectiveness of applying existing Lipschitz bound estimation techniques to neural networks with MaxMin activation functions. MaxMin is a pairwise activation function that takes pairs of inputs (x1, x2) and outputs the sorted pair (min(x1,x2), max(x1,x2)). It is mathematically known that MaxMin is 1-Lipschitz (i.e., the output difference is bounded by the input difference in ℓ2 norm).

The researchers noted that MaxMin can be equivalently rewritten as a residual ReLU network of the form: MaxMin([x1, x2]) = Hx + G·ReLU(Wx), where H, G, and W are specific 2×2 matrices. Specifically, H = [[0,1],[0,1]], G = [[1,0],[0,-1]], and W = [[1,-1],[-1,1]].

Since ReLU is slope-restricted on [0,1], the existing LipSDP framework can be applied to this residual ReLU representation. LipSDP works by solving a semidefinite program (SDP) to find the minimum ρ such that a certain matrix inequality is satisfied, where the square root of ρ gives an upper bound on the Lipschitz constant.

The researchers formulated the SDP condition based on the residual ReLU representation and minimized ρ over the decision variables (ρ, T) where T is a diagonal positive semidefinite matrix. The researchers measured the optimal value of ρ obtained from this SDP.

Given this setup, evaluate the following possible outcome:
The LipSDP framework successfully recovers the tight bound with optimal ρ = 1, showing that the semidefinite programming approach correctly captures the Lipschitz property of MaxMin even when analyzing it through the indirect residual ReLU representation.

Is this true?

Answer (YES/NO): NO